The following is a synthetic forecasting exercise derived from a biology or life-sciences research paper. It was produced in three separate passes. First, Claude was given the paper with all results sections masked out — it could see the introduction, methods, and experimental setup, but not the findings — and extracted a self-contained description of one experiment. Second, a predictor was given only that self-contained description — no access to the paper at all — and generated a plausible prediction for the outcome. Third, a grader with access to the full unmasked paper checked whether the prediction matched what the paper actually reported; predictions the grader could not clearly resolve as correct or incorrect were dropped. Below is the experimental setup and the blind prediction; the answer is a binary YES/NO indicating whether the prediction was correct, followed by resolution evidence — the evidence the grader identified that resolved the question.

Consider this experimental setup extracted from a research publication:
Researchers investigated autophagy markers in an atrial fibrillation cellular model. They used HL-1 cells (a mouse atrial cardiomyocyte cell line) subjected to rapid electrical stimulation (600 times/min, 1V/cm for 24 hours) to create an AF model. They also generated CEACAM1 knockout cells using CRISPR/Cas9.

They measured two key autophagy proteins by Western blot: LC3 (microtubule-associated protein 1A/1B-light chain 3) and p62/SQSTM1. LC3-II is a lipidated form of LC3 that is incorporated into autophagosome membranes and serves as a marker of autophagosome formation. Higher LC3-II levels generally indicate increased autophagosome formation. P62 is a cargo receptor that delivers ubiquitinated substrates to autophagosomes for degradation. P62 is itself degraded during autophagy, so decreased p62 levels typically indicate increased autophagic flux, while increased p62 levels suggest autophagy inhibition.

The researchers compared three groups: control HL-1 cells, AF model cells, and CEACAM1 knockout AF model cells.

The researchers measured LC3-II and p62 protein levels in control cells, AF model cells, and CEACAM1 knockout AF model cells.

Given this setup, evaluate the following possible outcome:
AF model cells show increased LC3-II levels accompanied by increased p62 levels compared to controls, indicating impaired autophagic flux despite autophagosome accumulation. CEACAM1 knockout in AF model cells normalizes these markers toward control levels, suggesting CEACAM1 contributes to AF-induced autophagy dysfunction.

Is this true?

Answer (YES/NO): NO